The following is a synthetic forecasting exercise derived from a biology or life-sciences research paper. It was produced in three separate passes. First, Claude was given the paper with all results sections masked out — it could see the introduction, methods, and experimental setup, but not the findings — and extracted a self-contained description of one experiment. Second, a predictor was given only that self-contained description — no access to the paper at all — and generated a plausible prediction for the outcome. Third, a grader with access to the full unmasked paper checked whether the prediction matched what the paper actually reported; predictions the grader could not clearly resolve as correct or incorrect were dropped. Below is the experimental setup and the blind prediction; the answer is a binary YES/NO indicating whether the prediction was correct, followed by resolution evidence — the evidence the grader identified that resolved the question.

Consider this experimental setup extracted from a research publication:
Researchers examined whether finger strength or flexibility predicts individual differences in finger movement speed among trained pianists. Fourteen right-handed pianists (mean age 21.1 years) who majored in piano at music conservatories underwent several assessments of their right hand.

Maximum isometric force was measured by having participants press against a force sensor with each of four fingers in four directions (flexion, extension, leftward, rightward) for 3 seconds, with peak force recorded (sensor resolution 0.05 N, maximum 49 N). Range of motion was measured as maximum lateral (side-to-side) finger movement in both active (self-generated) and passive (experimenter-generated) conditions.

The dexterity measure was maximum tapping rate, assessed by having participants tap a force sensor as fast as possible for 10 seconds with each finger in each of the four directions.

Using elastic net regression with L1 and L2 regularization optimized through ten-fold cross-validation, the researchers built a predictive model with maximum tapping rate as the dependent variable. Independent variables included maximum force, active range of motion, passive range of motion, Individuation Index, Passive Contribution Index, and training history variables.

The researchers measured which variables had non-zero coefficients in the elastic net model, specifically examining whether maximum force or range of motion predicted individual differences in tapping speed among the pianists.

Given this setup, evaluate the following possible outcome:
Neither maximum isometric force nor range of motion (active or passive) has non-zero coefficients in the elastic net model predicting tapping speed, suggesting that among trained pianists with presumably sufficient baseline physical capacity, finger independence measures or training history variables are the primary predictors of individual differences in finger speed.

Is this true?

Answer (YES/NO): NO